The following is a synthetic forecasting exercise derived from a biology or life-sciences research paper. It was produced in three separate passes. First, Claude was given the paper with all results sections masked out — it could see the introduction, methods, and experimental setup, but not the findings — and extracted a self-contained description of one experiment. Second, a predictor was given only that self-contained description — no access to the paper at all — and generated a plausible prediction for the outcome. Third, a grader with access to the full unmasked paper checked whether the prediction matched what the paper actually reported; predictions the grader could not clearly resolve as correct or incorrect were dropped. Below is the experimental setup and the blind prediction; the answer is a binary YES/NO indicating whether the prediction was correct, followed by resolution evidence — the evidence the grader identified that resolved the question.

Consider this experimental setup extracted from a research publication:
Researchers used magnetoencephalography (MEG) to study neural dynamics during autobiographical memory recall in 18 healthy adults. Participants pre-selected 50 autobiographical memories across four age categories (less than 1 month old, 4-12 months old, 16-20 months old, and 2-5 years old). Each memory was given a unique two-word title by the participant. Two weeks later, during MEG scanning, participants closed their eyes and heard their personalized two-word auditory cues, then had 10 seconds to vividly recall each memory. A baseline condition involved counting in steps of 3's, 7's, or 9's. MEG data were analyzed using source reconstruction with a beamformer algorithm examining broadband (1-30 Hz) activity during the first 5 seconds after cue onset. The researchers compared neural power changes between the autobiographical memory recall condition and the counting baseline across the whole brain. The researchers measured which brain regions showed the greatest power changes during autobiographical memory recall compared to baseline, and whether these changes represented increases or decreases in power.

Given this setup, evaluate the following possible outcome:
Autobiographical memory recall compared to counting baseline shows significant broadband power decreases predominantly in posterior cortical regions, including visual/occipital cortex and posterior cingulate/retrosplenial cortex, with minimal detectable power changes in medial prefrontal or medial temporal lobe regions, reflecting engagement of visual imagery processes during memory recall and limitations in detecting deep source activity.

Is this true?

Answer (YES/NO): NO